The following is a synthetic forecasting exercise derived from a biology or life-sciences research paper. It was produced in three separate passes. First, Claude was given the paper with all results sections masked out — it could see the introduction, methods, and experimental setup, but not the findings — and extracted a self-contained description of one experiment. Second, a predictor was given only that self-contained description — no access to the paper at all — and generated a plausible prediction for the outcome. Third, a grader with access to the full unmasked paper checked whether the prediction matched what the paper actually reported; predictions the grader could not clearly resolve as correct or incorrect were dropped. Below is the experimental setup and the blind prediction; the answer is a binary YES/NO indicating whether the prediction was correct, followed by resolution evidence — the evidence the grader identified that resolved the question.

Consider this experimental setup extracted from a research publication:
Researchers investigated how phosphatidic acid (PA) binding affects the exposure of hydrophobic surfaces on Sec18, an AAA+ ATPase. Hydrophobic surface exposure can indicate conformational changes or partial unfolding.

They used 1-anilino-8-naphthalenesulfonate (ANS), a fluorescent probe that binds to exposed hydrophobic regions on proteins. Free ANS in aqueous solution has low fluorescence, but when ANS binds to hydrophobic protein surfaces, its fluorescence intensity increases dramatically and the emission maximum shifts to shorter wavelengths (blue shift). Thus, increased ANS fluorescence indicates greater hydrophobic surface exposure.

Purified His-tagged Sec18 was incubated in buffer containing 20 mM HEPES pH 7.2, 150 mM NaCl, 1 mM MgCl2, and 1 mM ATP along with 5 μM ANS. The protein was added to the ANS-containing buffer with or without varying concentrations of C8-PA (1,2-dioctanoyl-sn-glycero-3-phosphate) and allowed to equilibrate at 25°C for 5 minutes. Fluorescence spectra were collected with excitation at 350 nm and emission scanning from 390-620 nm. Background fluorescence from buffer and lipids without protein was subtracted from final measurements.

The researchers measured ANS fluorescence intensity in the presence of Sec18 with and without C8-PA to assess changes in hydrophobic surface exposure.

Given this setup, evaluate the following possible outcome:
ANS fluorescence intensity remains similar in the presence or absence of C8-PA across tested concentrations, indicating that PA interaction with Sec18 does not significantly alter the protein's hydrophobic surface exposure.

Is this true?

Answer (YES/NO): NO